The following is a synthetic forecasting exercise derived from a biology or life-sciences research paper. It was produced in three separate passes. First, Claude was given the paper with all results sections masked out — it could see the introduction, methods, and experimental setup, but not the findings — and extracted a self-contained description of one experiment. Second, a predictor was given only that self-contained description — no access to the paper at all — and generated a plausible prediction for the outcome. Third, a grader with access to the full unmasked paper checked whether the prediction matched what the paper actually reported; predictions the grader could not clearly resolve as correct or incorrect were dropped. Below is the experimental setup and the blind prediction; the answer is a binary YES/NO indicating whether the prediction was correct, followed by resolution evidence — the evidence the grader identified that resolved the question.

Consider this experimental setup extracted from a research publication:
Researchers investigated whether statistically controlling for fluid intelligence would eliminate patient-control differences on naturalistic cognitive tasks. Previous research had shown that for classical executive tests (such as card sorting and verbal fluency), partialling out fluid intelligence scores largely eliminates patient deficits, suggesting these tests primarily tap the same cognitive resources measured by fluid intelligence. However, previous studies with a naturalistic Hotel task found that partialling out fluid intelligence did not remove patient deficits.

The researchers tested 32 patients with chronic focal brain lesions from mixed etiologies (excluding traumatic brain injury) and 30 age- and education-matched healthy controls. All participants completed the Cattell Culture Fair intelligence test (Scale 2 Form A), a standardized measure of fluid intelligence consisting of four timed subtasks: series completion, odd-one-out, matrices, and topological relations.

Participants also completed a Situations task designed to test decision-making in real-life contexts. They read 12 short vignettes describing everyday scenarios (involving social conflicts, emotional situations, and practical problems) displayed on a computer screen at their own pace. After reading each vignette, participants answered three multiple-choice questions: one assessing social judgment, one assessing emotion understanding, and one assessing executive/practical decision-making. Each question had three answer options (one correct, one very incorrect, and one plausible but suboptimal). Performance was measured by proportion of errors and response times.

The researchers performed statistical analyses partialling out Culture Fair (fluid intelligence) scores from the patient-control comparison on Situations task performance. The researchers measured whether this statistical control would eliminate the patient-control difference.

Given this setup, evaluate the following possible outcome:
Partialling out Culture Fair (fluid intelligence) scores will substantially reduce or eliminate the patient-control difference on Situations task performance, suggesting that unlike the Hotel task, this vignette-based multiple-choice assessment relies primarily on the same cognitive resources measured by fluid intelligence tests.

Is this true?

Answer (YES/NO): NO